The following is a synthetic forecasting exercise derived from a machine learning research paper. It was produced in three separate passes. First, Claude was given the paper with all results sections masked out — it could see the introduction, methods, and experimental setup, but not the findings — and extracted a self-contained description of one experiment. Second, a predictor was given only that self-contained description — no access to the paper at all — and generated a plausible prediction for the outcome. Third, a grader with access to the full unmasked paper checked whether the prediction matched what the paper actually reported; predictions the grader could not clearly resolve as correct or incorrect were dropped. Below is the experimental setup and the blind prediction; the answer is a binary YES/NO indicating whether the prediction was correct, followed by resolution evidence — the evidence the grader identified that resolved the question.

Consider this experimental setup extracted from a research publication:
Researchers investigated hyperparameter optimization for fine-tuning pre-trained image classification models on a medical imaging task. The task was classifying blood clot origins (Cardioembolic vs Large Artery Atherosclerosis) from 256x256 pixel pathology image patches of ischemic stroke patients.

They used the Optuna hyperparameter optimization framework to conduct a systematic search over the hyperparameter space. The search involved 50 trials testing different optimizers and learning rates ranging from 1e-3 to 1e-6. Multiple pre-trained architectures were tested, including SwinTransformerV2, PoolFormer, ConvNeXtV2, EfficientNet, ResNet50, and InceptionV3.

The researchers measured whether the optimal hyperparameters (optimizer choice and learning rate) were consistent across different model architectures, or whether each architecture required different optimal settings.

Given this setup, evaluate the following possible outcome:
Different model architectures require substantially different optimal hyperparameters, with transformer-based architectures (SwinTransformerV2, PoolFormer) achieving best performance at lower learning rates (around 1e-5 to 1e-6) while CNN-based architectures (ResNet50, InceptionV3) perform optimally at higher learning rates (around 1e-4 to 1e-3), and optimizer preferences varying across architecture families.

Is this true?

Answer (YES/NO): NO